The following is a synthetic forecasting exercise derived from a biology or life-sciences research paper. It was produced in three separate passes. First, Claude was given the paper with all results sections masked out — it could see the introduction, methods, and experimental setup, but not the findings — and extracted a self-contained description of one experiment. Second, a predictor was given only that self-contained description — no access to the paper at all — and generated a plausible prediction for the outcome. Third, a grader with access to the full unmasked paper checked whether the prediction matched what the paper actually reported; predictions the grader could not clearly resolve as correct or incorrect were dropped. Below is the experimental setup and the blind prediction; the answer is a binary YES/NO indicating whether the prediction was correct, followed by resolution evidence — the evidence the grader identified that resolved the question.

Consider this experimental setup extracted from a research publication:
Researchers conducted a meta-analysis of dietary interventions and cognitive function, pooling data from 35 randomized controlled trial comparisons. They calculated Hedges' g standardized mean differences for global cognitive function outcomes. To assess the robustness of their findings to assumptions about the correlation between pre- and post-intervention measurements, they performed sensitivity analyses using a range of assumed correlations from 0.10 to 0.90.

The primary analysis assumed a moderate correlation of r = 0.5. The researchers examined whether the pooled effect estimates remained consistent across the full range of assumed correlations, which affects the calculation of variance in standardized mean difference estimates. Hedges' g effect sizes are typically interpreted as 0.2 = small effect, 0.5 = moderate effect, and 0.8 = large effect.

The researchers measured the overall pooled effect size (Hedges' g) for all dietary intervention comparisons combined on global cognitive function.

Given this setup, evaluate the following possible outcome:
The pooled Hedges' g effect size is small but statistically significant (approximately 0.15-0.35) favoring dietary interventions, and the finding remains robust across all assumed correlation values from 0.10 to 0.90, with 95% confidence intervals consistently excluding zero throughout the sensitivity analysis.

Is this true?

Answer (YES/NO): YES